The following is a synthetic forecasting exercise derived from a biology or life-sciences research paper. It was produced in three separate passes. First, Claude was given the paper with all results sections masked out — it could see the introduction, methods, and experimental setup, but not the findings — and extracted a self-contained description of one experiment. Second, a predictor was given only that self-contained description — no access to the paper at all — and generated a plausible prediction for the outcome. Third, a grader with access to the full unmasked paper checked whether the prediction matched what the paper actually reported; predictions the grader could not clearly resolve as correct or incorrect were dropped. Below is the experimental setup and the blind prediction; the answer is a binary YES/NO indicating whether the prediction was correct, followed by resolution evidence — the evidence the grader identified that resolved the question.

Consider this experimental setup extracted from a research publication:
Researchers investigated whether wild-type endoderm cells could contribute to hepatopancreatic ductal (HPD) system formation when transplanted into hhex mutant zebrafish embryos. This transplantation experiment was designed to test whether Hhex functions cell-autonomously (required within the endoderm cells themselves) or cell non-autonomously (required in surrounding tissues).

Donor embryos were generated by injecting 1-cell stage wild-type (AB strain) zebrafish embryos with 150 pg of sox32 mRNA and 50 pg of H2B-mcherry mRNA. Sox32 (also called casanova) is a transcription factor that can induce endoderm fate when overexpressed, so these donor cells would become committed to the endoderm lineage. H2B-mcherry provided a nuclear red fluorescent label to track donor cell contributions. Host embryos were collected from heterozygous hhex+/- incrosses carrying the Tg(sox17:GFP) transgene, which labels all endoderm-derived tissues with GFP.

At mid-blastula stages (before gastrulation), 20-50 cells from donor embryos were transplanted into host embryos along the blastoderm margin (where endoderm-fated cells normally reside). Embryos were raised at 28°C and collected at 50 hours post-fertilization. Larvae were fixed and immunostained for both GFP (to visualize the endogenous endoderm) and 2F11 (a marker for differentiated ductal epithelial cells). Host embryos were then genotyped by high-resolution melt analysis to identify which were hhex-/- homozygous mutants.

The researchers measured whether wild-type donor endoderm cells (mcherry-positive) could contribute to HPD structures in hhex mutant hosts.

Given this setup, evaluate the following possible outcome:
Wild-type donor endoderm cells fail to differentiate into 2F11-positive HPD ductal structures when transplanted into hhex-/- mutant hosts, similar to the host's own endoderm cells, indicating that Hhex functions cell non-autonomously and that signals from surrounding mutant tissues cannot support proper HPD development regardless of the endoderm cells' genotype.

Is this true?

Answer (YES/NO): NO